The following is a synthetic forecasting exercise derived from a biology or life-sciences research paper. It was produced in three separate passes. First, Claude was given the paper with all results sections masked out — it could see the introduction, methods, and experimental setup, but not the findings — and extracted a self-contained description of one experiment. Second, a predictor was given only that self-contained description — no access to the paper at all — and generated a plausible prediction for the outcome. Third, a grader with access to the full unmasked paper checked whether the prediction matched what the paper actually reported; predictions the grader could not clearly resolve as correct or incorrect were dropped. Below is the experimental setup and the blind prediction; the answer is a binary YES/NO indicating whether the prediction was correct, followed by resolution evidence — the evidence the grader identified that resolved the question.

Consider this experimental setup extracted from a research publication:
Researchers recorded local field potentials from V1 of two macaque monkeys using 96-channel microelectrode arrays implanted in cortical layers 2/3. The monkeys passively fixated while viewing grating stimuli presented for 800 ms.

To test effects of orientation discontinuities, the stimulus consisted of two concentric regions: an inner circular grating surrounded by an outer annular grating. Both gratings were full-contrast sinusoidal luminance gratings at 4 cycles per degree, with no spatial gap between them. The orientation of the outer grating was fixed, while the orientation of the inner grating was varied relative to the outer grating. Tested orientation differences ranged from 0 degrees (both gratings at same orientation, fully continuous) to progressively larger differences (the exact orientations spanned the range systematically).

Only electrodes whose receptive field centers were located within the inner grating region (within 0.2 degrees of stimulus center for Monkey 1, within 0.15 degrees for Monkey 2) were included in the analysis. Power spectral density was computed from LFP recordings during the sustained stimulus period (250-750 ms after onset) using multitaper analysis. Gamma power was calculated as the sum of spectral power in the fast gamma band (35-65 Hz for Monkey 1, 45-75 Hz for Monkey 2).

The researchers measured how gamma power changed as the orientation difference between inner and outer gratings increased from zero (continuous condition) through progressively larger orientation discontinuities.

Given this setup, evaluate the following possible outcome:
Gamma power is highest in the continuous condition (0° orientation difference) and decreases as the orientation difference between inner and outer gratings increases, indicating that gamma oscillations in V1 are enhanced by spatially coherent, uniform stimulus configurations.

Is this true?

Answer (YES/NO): YES